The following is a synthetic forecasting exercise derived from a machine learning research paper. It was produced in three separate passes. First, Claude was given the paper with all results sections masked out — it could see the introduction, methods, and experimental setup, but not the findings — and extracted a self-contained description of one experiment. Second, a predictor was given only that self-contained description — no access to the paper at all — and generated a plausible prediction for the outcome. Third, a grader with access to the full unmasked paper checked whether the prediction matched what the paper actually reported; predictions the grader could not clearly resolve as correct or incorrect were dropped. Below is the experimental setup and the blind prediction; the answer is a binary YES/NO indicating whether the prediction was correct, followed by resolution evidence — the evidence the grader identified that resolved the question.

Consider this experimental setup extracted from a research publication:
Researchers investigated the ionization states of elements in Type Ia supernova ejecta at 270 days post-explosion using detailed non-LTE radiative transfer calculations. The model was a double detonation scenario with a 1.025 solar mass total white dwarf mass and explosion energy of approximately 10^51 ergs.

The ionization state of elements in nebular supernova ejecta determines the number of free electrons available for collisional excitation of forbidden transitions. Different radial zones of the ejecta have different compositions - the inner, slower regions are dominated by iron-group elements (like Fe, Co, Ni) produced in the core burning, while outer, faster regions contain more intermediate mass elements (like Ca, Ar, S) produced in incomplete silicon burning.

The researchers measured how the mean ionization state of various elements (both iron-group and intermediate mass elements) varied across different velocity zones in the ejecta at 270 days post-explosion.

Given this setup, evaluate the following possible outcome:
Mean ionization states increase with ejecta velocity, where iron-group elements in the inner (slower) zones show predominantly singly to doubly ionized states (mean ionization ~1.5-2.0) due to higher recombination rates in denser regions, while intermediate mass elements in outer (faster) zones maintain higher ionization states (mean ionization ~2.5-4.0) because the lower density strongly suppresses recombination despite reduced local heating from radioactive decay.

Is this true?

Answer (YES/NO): NO